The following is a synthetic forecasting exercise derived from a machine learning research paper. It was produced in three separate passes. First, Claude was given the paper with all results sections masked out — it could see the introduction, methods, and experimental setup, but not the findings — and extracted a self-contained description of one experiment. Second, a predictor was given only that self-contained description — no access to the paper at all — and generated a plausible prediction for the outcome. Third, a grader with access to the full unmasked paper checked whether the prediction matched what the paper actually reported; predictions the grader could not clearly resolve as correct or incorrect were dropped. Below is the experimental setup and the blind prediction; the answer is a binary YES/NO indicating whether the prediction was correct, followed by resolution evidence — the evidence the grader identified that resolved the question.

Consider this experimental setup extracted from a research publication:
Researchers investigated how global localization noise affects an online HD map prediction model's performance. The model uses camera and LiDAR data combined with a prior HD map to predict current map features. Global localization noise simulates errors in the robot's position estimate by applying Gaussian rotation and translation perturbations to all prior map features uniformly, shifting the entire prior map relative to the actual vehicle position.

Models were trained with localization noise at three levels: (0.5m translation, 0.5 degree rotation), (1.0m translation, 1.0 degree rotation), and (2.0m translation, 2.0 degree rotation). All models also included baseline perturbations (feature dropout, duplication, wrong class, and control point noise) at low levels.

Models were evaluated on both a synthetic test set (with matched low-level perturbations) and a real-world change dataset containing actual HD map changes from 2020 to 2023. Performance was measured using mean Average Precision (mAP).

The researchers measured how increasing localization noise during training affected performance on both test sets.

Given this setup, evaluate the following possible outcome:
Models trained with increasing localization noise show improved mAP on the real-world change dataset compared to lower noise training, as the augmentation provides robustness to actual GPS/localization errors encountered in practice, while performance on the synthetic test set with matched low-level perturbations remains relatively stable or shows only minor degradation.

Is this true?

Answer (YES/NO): NO